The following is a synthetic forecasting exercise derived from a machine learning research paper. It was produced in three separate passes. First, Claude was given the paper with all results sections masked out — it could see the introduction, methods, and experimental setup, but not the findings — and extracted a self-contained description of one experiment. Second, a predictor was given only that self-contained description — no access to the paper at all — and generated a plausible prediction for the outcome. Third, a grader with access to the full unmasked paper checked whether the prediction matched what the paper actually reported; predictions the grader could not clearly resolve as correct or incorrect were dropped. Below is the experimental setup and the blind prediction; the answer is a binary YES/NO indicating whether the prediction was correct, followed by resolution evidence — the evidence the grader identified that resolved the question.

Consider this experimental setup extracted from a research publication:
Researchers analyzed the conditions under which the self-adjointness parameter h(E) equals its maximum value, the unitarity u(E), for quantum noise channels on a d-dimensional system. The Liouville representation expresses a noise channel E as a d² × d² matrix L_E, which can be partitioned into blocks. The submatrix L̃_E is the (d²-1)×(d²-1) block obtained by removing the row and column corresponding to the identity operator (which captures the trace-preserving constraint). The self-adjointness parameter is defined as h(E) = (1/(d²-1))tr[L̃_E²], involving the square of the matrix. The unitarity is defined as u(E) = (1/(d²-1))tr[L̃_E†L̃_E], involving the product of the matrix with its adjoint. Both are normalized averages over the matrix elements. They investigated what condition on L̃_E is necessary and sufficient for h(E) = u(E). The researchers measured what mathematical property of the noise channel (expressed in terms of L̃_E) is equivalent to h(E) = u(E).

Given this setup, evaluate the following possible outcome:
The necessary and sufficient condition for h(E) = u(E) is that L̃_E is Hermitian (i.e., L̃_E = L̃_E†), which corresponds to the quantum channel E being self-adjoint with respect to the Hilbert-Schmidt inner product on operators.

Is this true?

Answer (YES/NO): YES